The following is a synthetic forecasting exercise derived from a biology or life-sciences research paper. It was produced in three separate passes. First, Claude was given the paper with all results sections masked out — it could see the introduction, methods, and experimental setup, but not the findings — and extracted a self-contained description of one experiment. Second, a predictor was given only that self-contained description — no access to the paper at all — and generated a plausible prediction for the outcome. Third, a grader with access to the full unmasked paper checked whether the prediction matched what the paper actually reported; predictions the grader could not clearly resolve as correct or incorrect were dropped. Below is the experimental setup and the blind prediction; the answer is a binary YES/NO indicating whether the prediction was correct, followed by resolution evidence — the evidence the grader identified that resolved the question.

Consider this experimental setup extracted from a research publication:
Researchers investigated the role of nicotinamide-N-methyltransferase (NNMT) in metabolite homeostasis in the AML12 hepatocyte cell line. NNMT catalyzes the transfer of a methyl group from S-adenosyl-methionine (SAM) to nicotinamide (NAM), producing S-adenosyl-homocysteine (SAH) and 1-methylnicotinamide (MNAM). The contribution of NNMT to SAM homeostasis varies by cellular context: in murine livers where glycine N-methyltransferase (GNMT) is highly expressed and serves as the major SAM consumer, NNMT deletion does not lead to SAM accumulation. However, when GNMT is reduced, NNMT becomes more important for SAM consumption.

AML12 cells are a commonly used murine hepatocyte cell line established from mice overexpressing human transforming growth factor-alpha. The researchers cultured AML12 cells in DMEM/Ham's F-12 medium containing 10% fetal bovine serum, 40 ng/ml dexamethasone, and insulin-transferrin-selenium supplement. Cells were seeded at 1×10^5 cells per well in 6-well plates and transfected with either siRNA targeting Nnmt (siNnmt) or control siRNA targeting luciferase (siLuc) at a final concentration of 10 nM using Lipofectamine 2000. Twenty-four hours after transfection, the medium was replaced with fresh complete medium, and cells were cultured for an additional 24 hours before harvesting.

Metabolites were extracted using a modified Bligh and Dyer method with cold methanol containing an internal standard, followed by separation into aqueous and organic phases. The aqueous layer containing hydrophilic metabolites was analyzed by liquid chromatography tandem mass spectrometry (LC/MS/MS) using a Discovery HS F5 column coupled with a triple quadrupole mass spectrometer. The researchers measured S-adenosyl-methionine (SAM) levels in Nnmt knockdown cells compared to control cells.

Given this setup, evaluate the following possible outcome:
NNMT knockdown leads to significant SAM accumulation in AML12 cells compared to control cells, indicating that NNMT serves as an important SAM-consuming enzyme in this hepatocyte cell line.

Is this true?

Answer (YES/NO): YES